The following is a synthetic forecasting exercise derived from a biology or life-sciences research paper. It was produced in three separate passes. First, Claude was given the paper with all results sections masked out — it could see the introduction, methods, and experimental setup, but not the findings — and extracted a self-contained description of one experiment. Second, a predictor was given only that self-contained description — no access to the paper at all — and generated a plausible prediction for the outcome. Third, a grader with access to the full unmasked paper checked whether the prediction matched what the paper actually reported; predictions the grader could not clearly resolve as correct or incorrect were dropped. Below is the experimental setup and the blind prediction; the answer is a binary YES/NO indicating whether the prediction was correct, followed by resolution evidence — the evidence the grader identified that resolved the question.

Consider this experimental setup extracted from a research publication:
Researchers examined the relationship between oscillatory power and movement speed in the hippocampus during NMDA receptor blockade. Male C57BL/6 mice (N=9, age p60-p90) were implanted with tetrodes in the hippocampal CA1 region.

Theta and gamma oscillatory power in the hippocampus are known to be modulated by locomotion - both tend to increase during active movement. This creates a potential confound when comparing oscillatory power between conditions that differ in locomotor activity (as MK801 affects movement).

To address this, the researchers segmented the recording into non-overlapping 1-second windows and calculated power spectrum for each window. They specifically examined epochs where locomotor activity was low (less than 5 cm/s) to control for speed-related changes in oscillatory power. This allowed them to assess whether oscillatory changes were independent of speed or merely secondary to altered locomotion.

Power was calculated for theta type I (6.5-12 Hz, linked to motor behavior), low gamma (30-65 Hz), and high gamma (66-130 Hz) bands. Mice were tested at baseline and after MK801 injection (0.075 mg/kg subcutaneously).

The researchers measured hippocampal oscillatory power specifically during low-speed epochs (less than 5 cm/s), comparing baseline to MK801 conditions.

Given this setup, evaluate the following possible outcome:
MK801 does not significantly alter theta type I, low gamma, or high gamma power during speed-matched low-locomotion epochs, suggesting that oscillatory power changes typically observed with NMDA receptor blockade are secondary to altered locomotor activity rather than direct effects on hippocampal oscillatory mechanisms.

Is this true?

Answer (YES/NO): NO